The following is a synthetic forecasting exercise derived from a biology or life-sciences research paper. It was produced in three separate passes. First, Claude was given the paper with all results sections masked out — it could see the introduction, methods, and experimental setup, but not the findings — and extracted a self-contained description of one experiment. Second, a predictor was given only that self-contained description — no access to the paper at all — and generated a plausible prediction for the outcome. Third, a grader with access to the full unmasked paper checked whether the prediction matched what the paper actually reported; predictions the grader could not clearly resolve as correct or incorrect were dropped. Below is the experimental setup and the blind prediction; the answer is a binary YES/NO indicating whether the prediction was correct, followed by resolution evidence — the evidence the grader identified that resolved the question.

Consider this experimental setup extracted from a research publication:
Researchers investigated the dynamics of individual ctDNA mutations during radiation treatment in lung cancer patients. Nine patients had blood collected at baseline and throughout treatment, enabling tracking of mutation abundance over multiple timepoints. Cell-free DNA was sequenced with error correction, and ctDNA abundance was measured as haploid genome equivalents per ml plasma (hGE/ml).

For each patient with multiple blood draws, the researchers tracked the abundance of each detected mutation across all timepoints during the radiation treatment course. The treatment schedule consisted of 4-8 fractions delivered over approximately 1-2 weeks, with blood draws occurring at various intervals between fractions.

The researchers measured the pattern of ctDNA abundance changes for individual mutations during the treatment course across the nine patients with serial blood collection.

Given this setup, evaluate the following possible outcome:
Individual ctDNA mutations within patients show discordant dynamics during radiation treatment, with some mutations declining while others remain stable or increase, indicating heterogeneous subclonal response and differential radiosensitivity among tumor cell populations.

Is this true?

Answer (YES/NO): NO